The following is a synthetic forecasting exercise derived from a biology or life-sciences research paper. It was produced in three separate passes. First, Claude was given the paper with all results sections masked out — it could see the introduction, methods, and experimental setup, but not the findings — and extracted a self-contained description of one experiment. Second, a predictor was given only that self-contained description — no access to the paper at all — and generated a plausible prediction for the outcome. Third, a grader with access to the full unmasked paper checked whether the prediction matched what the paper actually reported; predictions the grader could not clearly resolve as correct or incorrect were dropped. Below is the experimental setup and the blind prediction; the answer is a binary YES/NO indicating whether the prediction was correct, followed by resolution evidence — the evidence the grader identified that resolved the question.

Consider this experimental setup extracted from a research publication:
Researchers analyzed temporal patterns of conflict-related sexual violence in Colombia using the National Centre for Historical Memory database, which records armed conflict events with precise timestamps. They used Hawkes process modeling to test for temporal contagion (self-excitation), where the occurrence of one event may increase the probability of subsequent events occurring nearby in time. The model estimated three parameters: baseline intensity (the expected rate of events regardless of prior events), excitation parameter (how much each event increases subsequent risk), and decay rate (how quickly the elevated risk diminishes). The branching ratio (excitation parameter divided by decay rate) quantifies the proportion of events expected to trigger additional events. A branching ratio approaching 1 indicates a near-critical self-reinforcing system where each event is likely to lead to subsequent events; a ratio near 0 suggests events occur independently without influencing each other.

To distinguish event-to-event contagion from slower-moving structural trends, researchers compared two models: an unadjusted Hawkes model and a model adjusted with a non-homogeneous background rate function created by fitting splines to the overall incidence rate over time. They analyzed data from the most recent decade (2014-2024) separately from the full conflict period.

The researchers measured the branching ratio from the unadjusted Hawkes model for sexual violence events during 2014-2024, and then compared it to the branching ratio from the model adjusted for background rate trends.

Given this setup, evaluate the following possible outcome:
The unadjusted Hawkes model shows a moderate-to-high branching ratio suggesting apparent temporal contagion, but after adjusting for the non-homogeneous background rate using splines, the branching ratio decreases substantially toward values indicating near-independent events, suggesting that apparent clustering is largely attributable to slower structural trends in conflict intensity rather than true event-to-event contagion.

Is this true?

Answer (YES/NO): YES